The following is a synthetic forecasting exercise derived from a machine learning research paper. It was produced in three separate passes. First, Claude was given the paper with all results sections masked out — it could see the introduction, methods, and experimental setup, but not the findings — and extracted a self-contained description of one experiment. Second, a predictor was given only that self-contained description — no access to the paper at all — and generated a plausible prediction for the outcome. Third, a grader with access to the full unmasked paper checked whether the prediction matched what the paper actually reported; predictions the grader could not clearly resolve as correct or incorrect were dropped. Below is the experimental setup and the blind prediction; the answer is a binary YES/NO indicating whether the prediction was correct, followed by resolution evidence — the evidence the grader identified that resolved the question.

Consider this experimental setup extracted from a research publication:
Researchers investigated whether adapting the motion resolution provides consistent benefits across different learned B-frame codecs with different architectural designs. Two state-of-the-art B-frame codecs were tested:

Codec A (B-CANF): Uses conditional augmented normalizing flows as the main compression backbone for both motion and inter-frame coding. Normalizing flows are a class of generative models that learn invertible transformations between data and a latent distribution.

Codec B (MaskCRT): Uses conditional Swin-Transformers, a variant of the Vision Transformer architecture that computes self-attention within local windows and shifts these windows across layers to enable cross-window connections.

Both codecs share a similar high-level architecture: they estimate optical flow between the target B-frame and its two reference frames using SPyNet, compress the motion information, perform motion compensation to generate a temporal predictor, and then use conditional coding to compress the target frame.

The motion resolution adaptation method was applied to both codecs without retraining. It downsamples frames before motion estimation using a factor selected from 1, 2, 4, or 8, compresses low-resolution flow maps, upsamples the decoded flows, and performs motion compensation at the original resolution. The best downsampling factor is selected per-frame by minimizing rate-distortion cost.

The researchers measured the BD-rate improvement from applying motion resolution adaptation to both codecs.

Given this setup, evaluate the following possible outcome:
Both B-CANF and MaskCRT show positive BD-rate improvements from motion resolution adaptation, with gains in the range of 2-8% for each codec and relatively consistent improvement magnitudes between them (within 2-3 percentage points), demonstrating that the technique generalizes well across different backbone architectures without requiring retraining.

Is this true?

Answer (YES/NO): NO